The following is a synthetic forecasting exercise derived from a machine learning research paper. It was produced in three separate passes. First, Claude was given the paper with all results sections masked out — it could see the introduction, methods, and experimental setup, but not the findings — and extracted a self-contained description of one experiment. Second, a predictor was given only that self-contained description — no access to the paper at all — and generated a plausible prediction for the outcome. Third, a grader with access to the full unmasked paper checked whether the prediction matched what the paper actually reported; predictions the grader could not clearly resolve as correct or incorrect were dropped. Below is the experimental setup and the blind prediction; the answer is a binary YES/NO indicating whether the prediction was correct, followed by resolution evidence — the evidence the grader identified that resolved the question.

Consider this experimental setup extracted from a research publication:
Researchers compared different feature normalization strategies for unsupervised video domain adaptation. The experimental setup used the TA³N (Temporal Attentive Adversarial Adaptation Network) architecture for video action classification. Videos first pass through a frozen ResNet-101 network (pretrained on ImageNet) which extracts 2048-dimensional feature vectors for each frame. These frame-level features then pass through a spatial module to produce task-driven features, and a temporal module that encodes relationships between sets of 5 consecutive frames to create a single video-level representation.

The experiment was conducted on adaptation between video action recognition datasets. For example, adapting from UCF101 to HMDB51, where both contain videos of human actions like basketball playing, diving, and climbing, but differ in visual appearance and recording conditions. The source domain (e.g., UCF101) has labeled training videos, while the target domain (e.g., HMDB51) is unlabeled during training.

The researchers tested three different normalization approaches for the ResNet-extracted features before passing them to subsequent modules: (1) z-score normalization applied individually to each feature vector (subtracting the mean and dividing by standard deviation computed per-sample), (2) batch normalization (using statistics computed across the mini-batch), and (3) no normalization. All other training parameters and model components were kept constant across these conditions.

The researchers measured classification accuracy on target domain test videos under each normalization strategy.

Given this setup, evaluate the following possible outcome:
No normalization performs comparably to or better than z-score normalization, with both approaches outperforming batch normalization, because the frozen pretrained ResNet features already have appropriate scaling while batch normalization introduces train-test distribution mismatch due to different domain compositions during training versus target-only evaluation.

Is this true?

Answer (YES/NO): NO